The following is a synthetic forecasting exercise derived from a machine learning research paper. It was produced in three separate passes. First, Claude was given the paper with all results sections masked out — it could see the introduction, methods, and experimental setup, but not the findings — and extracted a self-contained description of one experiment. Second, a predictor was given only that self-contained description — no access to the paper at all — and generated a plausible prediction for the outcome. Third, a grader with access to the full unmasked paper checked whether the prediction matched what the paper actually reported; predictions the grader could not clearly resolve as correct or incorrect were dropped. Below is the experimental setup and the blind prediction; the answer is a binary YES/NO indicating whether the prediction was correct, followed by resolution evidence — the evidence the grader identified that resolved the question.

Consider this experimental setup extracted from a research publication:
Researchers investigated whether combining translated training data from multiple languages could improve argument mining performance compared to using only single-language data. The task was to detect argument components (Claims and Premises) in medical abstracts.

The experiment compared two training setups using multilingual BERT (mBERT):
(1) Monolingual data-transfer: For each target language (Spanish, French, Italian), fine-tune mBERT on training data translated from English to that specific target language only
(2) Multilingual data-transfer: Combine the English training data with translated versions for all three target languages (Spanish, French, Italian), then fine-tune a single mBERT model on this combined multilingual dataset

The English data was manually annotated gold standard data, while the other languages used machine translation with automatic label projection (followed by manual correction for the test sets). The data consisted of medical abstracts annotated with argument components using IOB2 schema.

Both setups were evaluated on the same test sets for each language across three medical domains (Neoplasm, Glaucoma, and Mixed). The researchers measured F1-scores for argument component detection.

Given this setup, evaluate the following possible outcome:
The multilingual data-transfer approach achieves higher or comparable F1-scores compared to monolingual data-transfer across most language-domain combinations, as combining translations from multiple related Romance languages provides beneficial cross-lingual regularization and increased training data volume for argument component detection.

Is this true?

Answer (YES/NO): YES